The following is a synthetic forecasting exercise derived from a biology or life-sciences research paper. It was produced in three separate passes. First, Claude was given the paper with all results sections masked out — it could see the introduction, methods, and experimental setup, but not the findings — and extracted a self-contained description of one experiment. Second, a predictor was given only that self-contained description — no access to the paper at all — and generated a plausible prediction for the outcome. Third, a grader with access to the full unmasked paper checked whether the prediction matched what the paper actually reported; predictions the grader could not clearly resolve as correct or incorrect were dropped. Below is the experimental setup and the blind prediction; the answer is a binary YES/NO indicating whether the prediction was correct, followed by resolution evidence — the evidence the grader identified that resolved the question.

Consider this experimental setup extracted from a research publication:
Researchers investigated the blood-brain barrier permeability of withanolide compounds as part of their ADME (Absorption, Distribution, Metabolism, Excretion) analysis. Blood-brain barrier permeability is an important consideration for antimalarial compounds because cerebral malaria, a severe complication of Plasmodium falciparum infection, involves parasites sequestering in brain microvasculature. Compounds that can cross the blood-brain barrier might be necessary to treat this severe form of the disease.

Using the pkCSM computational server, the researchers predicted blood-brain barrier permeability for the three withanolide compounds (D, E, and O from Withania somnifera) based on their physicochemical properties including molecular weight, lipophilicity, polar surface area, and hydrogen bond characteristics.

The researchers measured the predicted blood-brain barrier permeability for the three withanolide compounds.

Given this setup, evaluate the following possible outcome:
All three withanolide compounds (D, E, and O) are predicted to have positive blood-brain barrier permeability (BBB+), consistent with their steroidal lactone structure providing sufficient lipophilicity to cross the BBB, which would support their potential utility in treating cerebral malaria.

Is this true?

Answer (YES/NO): NO